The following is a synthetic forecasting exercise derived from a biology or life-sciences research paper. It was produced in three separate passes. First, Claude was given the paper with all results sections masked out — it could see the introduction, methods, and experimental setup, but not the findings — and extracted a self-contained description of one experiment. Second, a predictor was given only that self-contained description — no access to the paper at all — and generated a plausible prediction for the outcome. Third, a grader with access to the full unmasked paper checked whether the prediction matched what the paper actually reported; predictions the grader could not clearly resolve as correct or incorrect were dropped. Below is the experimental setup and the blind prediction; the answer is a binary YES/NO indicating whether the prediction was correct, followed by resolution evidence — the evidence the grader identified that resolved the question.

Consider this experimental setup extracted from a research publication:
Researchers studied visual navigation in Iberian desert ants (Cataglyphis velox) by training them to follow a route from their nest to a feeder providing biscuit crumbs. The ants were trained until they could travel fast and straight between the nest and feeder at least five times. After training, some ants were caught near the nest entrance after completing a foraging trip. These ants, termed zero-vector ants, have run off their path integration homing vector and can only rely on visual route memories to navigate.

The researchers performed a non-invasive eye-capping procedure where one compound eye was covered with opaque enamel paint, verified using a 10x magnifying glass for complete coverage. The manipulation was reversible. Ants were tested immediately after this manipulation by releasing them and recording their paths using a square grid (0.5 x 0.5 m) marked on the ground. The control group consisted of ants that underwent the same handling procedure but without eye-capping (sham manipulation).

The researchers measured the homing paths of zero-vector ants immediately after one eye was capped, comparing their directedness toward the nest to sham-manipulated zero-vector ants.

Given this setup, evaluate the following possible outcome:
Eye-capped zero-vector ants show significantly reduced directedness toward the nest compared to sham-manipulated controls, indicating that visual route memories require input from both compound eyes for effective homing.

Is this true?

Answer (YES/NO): YES